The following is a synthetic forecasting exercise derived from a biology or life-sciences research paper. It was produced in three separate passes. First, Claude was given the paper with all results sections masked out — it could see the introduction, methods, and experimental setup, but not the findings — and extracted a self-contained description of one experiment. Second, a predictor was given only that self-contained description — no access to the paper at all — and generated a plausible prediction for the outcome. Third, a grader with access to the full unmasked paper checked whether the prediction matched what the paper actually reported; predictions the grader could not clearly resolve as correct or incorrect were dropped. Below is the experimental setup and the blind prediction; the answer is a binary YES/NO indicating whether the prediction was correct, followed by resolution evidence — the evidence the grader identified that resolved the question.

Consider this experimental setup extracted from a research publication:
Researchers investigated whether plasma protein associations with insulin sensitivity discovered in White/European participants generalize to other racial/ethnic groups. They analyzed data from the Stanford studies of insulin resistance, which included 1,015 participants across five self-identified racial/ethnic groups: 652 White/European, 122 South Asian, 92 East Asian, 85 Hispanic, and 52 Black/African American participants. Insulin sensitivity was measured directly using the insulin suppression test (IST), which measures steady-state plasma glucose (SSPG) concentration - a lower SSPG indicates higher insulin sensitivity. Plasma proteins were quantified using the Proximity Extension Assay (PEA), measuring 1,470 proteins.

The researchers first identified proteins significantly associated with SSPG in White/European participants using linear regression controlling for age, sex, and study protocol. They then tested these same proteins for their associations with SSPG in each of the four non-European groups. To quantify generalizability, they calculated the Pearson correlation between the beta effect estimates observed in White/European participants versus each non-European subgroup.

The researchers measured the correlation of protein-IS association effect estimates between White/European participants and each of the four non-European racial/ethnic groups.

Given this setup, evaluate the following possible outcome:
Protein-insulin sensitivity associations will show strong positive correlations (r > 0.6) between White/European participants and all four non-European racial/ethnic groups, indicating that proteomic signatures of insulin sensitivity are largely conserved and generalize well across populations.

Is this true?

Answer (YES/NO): YES